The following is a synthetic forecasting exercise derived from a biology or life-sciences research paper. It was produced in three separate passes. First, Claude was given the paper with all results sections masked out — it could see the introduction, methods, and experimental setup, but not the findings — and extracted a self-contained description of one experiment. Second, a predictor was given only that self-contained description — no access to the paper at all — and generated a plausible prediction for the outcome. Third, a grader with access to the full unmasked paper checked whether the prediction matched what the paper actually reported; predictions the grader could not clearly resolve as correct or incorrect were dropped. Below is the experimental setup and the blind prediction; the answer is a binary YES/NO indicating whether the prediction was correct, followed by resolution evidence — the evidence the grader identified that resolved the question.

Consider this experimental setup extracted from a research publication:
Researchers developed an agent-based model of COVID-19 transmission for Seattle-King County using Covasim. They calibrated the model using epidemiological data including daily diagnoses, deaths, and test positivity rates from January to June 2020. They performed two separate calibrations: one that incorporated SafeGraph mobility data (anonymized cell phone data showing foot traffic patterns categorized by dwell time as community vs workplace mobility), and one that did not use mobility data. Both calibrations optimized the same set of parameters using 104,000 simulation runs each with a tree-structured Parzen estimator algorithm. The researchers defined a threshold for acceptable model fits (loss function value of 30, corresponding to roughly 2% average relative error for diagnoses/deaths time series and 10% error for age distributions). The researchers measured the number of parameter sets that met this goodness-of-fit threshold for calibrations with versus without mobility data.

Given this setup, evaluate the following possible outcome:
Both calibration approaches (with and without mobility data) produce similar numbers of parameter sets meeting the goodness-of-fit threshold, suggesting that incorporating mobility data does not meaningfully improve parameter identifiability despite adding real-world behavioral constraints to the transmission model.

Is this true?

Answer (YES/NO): NO